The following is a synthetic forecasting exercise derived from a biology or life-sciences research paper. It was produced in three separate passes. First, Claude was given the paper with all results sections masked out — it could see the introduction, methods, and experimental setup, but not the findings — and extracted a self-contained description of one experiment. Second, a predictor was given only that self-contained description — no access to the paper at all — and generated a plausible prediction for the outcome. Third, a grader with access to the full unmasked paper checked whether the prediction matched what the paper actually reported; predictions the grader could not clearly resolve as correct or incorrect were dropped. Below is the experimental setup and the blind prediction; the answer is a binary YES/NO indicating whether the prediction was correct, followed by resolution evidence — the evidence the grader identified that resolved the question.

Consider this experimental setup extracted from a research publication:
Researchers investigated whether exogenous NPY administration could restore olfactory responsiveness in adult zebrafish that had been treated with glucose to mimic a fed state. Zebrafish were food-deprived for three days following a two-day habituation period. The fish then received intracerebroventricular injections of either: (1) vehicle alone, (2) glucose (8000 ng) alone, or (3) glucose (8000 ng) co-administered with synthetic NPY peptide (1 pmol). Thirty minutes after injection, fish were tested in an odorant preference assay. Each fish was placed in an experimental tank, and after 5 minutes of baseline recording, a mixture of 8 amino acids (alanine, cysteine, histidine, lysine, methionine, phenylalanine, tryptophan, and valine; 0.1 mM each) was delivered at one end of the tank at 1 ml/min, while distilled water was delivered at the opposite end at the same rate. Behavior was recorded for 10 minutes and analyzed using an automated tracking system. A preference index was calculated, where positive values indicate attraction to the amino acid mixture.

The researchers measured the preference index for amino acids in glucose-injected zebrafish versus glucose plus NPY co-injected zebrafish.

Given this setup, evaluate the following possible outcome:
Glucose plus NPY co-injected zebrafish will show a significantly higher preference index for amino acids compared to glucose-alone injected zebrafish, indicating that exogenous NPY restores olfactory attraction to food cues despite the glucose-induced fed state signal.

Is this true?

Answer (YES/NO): YES